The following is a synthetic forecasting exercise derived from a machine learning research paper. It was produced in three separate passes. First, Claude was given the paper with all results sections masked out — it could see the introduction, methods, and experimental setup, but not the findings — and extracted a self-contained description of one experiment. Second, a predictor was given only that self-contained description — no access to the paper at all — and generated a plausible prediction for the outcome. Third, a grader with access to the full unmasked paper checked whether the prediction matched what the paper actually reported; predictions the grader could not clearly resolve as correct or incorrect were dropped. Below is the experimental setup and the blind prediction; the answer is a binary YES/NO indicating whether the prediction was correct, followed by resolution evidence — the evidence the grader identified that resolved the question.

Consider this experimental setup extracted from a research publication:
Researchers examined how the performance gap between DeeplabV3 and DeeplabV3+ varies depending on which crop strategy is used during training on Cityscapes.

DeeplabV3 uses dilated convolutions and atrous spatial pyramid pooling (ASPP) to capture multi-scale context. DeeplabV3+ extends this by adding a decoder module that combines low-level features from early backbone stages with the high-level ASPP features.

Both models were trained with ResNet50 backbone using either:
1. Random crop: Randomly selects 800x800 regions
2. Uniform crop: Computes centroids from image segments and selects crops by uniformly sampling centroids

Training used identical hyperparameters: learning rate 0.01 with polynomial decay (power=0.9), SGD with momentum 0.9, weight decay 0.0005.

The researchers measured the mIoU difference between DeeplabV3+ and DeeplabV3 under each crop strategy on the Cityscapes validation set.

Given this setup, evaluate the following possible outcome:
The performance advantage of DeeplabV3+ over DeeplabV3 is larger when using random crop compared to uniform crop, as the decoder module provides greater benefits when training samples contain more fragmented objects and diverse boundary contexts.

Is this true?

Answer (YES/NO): NO